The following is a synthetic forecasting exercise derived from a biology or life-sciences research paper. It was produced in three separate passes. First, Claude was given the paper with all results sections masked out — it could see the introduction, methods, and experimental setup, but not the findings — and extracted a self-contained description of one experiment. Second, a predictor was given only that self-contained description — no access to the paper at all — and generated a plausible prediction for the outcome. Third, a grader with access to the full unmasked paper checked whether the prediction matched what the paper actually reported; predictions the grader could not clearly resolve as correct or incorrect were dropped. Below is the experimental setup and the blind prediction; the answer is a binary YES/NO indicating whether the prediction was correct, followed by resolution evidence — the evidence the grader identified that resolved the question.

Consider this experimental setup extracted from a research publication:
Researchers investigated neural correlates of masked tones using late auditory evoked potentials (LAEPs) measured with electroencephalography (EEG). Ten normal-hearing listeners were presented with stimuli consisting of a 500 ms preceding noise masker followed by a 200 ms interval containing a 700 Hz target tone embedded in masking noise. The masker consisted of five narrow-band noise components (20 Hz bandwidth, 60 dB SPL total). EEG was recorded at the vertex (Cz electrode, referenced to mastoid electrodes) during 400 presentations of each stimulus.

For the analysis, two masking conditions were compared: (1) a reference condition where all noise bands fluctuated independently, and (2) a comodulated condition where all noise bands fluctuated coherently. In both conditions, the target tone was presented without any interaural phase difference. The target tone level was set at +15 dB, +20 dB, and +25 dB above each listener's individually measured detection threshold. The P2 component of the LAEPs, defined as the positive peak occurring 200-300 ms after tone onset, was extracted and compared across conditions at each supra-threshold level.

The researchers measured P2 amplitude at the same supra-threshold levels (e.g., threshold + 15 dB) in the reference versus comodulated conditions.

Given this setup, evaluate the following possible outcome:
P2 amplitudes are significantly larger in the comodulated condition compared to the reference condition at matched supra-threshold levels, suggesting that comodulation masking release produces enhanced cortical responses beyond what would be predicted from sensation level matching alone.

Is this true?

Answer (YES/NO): NO